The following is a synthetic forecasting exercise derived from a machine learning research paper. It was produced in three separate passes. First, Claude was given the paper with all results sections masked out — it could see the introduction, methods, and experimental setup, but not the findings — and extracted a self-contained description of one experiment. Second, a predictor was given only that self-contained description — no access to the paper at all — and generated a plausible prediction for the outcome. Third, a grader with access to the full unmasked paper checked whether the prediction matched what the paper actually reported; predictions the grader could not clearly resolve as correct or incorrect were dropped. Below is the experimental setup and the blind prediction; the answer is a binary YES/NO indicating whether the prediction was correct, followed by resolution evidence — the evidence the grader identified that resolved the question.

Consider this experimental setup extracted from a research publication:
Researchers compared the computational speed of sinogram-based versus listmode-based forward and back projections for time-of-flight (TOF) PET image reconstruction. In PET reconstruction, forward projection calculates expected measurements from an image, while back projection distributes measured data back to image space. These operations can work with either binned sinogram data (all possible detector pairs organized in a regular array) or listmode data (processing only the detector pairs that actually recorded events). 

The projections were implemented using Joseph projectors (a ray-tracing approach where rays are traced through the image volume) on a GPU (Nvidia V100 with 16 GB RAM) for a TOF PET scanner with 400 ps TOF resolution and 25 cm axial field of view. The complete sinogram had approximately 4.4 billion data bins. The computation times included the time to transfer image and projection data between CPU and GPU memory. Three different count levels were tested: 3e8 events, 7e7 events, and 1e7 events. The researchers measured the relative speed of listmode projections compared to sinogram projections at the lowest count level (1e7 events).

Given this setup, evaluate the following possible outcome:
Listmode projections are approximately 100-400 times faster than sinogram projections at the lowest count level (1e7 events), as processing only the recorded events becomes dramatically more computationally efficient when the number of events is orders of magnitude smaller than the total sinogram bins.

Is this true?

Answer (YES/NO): NO